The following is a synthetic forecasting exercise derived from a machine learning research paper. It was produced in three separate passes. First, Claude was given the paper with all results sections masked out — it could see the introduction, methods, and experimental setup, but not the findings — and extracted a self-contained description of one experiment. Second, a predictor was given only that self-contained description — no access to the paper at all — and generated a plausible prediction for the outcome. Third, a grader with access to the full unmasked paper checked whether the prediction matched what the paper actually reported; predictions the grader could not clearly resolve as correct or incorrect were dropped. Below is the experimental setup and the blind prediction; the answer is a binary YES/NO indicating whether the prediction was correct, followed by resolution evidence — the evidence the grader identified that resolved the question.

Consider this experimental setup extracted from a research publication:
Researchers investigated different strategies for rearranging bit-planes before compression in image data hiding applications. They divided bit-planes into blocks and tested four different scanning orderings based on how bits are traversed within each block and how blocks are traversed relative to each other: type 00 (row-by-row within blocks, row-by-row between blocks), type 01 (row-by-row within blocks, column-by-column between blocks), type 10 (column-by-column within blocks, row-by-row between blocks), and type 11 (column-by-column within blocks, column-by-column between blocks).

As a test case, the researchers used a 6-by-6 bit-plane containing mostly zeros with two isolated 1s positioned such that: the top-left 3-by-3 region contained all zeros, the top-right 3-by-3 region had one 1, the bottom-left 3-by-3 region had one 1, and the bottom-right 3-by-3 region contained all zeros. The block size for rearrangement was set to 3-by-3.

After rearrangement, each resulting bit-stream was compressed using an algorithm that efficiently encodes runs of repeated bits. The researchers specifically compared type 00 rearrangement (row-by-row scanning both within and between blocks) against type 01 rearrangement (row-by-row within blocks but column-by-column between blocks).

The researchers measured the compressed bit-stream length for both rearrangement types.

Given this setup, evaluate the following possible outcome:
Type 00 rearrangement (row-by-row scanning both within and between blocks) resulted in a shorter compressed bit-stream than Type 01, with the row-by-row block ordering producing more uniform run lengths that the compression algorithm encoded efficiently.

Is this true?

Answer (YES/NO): YES